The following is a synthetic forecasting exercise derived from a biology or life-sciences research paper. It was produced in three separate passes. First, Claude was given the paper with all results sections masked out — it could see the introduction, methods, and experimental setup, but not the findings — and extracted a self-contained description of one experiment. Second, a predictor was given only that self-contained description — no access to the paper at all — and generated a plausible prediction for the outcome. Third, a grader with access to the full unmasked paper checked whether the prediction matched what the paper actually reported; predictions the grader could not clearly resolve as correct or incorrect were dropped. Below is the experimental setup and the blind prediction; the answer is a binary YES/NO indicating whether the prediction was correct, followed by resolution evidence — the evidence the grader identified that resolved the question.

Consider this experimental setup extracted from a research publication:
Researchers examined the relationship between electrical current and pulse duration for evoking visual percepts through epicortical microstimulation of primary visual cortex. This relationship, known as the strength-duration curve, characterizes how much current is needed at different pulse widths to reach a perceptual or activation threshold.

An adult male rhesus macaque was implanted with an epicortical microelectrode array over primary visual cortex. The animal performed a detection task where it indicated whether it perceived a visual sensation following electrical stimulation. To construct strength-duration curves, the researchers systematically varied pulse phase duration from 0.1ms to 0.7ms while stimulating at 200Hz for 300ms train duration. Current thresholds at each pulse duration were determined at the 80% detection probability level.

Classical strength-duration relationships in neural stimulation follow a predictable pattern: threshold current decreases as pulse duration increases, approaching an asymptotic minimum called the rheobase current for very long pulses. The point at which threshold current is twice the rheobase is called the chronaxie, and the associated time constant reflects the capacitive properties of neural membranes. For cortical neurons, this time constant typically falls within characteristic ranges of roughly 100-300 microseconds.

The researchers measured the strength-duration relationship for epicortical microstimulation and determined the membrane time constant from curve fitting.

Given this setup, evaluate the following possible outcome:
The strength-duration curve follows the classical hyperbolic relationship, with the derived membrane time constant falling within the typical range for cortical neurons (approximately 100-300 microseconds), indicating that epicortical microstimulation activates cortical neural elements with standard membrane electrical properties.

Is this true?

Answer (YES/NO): YES